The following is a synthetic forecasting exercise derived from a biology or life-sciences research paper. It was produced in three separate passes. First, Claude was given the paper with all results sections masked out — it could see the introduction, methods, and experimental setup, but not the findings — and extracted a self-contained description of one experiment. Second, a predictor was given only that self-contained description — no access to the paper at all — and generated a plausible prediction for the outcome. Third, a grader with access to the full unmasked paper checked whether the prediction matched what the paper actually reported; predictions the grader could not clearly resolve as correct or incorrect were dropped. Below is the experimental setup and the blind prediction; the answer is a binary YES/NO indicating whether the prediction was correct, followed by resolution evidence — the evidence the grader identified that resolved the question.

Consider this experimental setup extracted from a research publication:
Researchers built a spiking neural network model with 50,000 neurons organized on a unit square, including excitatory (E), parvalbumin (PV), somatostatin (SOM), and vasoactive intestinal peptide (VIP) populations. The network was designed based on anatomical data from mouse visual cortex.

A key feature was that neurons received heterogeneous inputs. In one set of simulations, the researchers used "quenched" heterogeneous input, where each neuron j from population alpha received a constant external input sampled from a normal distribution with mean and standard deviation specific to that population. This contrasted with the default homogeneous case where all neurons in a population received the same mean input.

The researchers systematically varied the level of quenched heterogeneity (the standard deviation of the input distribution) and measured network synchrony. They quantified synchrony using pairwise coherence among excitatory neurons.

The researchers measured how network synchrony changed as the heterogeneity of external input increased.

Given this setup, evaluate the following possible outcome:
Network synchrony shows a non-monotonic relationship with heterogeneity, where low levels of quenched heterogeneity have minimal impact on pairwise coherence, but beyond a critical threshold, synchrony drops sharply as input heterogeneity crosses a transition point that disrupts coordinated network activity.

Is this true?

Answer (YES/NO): NO